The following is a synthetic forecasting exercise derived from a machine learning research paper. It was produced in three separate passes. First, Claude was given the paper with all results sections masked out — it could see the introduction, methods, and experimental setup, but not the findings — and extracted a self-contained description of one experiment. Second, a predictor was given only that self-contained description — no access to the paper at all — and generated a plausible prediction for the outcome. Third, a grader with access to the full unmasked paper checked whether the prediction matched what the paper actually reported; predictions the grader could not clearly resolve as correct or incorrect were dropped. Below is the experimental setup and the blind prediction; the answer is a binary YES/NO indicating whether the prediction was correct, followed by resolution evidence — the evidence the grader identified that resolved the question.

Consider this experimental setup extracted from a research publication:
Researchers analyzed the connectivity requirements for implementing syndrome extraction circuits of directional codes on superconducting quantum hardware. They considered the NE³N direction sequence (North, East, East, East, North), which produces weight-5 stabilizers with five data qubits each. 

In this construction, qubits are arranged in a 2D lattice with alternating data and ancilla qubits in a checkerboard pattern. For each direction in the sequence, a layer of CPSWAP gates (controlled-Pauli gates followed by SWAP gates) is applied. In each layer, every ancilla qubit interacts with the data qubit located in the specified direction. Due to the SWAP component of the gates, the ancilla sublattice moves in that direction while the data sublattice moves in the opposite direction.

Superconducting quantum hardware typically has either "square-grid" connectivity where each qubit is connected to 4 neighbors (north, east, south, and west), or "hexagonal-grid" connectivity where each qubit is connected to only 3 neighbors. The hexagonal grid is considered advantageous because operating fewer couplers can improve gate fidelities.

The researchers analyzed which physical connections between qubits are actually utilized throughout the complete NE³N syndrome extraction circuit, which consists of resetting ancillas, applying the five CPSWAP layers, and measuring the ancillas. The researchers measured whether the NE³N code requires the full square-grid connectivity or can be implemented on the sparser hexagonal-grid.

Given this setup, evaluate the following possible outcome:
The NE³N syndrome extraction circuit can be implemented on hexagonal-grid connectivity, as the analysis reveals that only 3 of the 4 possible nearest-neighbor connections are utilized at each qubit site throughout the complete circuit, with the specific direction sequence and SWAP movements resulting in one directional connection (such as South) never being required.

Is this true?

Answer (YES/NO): YES